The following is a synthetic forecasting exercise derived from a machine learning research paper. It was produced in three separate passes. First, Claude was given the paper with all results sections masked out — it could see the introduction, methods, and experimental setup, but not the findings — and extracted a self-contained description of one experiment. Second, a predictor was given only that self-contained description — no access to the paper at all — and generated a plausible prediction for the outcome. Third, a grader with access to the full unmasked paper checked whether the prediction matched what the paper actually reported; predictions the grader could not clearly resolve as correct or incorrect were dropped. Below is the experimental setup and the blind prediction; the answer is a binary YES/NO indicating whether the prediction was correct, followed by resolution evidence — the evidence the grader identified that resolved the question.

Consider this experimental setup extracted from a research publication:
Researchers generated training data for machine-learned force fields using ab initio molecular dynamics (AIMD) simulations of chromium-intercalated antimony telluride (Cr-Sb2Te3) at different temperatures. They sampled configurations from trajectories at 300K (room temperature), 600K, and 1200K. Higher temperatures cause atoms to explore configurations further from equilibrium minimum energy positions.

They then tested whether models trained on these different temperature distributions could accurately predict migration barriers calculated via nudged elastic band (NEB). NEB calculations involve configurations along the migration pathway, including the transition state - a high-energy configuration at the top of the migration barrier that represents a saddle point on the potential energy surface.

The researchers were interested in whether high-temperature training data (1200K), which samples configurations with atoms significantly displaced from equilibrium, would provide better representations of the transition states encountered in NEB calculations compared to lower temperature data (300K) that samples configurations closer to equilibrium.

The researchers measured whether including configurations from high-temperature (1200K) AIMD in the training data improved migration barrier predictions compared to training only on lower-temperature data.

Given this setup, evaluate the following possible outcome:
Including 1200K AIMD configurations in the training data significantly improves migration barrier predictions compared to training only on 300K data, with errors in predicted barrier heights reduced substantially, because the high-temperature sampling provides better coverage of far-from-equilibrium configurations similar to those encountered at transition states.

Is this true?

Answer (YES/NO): NO